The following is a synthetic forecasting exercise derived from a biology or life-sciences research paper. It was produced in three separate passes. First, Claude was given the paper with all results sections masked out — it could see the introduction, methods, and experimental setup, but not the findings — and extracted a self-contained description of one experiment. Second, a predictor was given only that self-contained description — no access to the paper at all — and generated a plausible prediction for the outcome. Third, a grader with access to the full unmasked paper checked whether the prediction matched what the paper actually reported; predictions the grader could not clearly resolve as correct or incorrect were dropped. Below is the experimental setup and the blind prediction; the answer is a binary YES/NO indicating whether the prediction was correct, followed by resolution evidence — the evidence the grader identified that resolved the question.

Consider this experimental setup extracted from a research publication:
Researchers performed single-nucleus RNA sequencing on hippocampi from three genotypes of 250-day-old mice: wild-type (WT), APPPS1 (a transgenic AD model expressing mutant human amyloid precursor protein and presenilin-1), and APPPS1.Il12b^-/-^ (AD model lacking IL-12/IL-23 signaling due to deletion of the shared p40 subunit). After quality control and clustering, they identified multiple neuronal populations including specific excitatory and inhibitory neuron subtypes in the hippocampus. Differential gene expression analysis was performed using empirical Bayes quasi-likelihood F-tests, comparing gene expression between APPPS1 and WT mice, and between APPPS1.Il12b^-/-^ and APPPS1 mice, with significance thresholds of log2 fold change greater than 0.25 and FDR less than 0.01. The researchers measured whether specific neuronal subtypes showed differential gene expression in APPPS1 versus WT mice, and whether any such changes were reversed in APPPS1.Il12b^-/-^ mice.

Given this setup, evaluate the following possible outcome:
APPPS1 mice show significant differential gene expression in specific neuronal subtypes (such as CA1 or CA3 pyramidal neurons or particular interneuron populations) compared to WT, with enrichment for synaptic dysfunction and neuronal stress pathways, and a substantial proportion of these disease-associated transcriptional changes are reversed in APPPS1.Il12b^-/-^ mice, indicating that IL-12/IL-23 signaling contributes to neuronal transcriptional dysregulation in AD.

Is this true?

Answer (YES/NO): NO